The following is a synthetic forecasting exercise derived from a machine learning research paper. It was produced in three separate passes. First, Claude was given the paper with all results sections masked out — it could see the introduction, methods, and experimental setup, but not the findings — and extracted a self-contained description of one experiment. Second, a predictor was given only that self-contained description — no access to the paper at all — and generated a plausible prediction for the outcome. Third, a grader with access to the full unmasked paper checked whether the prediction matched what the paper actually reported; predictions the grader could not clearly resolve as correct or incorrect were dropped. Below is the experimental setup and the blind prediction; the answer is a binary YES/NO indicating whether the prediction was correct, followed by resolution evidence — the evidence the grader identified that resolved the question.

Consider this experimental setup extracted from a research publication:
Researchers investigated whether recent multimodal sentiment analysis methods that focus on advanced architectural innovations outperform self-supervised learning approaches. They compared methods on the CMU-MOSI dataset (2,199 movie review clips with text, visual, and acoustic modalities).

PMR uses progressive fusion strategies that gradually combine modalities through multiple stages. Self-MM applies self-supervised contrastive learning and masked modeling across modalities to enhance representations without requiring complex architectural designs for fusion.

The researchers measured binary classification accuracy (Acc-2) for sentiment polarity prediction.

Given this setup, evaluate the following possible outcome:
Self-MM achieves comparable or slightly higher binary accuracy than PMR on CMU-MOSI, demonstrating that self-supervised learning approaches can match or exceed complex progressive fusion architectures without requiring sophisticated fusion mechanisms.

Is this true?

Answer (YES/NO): NO